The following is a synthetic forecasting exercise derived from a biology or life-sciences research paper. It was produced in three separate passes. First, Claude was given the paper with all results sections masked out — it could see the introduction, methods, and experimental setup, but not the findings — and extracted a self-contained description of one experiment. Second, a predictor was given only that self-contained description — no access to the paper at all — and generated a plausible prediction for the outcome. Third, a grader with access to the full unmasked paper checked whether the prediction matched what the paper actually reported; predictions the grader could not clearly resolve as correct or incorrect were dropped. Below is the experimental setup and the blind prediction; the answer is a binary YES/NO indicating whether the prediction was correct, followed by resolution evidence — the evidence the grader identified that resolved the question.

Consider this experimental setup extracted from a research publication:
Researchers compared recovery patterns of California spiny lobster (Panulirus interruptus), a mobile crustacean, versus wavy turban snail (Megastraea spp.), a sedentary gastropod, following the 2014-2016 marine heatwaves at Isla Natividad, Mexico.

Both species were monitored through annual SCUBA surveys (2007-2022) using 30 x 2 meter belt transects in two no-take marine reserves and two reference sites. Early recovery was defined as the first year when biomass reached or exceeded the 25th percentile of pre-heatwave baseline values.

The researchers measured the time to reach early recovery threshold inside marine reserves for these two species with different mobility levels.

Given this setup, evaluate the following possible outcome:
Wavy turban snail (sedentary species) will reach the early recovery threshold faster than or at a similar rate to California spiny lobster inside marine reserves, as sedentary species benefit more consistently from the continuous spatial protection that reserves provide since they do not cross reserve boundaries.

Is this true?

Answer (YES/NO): YES